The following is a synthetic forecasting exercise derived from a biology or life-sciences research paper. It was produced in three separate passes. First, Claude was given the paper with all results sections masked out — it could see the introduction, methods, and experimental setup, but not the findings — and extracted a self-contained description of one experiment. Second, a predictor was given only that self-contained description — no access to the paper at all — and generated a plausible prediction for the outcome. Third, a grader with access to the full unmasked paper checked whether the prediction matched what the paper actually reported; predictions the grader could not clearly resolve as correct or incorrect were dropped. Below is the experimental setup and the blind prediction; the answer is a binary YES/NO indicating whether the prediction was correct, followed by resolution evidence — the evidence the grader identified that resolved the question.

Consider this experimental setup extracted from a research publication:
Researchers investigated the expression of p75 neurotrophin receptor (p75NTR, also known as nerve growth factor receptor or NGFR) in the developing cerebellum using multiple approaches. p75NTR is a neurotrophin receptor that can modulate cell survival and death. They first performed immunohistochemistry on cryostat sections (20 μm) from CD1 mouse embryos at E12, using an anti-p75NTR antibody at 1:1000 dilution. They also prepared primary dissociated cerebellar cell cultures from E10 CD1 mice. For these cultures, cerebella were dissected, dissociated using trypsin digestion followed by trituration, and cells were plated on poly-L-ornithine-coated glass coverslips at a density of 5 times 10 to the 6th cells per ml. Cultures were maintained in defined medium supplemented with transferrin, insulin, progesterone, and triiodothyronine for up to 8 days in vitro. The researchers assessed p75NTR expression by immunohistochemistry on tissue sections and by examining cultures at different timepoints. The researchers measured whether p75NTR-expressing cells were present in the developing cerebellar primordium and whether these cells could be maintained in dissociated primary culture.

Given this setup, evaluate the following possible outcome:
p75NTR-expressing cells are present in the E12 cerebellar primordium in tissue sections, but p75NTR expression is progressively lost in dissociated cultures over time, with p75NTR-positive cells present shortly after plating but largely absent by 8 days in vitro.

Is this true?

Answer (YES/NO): NO